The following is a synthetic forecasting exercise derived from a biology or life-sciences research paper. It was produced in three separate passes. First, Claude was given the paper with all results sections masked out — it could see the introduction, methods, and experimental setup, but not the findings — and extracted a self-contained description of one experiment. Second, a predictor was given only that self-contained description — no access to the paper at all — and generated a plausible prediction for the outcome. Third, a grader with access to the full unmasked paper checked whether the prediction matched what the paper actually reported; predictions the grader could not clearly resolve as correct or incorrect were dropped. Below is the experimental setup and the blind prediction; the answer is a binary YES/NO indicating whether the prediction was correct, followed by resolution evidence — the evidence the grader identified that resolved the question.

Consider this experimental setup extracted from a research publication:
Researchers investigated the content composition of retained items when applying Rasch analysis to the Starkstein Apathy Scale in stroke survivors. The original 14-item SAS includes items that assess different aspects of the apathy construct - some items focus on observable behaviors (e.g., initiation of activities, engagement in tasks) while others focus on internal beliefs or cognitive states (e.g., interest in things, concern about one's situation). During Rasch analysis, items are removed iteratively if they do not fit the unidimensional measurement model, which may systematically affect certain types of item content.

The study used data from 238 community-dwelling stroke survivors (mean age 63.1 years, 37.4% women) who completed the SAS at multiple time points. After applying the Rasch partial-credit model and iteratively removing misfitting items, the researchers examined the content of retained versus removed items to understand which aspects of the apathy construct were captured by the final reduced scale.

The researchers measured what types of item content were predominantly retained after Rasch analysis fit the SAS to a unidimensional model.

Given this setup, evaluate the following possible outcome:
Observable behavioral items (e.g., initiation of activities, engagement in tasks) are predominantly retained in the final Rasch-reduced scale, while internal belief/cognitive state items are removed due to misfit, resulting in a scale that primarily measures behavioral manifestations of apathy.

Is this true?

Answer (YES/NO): YES